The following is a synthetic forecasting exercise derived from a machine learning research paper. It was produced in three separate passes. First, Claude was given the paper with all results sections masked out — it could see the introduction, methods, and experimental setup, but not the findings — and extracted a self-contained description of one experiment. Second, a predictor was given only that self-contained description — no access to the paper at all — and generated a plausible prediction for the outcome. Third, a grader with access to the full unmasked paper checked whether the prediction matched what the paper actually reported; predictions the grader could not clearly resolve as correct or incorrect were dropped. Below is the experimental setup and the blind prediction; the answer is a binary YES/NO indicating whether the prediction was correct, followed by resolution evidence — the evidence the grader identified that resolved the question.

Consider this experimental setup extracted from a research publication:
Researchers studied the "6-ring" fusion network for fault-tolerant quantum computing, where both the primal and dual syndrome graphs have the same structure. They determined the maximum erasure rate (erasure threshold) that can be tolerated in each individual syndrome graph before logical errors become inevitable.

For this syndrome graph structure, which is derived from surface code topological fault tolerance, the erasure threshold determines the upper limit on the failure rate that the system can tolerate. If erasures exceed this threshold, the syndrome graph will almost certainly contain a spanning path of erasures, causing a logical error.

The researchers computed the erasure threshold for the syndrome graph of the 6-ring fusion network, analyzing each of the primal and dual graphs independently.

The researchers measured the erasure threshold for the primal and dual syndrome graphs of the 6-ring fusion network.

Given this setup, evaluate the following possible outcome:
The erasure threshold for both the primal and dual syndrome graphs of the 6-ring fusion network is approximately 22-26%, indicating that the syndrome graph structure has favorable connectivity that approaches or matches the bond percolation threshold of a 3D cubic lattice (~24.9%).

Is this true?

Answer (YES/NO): NO